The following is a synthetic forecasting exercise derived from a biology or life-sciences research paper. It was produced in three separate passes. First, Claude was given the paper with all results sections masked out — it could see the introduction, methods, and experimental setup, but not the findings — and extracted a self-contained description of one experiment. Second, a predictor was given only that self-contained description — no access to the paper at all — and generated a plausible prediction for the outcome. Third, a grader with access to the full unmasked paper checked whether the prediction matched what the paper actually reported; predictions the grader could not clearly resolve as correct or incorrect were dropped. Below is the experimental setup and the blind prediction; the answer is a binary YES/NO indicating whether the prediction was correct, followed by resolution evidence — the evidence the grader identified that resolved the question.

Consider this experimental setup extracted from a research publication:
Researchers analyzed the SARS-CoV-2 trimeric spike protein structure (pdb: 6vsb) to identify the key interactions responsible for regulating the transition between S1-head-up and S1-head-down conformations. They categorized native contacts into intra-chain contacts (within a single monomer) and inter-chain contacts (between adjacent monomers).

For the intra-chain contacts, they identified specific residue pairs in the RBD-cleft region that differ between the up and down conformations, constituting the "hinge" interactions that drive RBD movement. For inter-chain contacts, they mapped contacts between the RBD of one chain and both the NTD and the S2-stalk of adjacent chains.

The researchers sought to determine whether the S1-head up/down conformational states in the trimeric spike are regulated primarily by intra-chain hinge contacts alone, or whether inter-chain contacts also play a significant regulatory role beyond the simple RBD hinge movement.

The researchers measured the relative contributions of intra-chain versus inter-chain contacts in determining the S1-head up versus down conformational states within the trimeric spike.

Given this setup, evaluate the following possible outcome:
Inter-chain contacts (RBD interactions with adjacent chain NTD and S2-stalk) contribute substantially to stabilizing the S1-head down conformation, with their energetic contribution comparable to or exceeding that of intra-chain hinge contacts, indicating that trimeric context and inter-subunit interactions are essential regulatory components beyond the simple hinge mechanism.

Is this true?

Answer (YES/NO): NO